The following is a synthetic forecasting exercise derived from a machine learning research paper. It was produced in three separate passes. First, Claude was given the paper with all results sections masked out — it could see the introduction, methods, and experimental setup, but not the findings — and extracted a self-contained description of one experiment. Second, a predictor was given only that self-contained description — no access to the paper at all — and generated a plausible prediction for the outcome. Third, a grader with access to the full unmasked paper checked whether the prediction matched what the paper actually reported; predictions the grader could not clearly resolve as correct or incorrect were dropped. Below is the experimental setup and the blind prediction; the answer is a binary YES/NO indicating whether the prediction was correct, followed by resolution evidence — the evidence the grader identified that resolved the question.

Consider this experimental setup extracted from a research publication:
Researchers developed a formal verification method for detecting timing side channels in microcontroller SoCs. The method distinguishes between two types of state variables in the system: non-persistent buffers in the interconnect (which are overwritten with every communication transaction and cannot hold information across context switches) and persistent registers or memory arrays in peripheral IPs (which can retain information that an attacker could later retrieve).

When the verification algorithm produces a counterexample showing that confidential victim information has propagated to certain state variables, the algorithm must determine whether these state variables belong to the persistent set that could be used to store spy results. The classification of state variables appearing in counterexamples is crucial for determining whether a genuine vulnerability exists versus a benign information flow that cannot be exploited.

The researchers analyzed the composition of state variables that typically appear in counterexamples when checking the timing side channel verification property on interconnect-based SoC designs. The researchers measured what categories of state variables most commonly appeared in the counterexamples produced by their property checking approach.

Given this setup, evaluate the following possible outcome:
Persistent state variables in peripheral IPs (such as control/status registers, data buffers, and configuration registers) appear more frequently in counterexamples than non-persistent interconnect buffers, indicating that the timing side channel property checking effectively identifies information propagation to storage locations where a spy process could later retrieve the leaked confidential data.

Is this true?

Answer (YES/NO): NO